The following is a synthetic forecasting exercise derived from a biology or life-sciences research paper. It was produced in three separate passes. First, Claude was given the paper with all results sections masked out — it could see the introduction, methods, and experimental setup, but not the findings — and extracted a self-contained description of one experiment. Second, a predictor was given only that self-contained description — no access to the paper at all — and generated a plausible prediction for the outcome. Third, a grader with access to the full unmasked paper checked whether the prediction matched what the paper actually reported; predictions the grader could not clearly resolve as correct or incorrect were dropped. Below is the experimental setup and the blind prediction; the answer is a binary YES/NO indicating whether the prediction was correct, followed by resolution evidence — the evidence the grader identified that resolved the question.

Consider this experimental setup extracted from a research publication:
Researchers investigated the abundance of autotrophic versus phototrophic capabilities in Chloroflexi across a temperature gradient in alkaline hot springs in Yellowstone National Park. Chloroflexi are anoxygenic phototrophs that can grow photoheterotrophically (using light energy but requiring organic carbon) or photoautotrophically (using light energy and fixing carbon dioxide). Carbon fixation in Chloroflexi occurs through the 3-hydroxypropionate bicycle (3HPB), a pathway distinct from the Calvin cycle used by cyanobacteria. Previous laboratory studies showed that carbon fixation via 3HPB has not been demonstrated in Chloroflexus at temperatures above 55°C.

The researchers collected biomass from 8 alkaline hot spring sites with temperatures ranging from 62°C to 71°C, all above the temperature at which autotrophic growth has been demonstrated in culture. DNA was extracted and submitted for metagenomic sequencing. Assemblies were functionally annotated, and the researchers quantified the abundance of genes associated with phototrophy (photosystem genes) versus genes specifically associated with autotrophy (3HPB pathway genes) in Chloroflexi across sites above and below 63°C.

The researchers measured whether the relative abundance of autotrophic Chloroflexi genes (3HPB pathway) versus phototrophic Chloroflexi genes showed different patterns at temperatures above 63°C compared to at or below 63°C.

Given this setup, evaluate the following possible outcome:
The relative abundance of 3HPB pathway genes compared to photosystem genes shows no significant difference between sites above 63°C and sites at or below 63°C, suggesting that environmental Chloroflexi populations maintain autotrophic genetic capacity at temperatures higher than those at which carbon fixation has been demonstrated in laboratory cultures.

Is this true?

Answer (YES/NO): NO